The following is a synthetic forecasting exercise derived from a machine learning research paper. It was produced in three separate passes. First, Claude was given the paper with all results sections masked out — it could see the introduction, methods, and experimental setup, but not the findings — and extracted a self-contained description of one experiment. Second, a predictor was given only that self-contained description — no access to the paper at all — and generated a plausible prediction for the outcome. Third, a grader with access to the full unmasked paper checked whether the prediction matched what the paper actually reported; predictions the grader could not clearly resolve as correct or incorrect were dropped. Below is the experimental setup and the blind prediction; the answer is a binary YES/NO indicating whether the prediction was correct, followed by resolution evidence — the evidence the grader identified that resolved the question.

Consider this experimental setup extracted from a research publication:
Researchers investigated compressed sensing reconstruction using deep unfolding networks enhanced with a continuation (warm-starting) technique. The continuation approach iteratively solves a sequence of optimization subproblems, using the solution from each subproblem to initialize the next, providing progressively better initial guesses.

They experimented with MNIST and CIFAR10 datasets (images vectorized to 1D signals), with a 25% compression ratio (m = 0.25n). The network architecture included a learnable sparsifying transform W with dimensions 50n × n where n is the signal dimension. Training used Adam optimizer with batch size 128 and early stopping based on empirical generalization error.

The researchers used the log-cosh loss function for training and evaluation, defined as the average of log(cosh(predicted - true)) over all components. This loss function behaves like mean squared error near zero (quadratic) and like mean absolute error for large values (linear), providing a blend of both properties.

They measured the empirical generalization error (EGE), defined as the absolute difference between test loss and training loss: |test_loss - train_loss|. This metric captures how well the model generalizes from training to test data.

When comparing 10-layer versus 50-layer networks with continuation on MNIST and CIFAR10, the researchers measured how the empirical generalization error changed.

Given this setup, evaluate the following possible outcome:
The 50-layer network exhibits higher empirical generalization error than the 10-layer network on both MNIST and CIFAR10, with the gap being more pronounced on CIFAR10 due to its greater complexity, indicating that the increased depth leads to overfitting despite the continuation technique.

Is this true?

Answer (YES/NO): YES